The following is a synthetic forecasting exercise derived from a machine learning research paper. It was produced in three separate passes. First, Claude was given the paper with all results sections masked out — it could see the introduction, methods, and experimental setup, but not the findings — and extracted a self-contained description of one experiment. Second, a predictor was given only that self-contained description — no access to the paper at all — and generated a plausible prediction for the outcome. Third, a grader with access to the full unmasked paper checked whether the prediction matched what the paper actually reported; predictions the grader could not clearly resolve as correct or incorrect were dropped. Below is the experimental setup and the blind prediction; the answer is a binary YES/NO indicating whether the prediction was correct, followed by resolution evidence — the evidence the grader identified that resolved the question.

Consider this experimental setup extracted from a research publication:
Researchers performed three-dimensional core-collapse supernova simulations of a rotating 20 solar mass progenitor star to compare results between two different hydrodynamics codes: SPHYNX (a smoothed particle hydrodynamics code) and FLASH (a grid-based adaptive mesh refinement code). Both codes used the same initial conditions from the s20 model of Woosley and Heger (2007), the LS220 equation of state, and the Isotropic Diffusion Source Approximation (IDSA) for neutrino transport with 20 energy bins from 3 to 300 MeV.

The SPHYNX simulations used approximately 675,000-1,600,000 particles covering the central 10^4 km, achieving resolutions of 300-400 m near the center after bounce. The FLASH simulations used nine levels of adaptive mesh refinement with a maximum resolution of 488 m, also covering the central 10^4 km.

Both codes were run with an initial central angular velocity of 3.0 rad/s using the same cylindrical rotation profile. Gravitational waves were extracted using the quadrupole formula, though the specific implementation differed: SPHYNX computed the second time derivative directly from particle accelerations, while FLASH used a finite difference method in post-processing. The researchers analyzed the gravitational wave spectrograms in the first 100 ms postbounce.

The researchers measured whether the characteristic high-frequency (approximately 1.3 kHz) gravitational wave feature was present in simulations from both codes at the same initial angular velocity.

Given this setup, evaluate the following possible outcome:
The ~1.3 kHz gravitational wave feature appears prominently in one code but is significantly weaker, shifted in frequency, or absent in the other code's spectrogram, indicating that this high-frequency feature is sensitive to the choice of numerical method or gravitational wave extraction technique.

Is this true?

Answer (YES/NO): NO